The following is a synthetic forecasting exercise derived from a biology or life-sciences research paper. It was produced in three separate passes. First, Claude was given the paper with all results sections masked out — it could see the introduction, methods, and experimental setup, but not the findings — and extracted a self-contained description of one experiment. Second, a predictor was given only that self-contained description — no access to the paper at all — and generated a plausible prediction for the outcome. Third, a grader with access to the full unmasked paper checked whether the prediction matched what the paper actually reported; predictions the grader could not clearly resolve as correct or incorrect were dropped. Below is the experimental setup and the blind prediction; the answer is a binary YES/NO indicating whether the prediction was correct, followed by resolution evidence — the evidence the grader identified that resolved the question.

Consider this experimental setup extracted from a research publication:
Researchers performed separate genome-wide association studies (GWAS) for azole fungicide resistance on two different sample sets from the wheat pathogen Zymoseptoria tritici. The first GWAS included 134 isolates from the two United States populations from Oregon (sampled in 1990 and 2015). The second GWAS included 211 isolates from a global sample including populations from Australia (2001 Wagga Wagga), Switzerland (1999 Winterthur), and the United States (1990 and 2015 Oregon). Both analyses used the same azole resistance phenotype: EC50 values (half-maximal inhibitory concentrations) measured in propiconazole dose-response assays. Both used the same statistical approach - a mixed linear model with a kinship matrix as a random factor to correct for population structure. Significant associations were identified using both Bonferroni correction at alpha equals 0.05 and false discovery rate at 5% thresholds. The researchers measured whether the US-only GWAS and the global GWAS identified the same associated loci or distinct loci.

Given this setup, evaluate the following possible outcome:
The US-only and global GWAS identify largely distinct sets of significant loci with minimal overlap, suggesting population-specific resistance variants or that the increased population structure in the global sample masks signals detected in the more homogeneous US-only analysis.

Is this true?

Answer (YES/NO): NO